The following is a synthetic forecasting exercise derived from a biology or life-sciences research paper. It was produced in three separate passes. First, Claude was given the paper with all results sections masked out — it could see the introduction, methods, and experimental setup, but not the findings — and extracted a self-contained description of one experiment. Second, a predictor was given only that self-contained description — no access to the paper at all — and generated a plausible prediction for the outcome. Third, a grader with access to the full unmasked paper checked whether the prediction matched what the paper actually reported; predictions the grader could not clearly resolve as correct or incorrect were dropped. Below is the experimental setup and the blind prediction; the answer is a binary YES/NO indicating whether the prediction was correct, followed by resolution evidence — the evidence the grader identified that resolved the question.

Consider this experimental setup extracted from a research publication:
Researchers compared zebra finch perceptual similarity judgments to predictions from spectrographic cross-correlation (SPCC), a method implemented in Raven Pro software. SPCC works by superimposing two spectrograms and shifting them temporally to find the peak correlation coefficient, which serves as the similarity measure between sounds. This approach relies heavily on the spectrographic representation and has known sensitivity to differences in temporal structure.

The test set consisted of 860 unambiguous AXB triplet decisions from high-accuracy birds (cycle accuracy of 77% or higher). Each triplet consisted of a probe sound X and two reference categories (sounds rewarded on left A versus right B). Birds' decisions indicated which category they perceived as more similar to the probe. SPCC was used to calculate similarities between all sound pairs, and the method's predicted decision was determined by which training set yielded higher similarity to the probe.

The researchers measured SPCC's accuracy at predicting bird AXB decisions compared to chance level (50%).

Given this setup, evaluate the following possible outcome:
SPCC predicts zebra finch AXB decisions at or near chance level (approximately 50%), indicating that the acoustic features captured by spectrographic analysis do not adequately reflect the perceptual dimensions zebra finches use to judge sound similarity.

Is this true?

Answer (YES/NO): NO